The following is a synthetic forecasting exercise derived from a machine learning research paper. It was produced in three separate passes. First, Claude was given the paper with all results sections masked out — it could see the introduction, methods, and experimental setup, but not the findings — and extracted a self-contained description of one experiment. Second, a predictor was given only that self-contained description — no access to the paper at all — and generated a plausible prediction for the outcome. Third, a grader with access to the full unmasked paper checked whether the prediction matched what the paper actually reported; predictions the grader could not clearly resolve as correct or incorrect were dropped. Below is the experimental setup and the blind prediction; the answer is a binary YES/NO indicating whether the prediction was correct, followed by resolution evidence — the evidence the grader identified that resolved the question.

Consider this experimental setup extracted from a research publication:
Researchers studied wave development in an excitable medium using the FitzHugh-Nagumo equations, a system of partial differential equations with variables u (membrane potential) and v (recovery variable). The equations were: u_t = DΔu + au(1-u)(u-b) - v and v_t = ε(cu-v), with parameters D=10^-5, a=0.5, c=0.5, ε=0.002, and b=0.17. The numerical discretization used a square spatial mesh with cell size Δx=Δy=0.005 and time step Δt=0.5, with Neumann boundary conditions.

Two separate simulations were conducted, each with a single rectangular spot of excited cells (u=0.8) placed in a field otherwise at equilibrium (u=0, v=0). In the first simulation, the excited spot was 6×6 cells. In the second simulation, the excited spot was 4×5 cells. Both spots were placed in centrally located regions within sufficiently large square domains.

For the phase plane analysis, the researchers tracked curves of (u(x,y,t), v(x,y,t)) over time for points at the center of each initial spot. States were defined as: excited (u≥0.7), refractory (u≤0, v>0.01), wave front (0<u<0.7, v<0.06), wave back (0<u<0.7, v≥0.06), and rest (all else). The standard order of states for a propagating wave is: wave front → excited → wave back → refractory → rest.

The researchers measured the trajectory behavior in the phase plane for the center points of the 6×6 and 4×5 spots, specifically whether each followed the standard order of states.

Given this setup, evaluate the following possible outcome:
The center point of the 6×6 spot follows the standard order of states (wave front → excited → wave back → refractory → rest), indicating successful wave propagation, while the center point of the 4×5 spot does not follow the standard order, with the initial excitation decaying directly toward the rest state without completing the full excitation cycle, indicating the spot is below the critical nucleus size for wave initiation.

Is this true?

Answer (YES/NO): NO